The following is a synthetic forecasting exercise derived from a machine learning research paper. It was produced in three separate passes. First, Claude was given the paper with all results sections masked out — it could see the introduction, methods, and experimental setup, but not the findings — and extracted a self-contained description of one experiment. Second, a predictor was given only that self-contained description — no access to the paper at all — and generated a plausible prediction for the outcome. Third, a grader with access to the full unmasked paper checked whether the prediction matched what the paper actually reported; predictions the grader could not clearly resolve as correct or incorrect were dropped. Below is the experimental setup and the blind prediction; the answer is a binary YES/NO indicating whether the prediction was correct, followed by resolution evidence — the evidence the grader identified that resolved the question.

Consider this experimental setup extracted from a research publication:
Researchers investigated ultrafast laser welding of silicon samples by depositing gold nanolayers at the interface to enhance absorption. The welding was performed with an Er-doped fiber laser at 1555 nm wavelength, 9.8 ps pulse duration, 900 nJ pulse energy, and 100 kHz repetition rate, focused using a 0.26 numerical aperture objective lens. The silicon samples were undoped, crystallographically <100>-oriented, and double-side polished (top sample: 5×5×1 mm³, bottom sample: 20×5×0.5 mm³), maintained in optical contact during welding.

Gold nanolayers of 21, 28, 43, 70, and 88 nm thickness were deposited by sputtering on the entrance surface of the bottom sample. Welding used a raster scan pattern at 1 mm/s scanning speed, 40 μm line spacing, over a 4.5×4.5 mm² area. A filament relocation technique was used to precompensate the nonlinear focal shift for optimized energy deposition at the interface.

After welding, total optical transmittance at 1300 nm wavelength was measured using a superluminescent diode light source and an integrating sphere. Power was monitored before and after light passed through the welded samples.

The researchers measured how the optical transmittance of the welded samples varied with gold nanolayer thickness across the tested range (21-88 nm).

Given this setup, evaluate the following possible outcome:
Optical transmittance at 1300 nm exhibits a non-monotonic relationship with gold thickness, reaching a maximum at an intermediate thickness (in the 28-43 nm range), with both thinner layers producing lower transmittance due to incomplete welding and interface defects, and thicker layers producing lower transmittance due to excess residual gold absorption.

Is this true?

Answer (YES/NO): NO